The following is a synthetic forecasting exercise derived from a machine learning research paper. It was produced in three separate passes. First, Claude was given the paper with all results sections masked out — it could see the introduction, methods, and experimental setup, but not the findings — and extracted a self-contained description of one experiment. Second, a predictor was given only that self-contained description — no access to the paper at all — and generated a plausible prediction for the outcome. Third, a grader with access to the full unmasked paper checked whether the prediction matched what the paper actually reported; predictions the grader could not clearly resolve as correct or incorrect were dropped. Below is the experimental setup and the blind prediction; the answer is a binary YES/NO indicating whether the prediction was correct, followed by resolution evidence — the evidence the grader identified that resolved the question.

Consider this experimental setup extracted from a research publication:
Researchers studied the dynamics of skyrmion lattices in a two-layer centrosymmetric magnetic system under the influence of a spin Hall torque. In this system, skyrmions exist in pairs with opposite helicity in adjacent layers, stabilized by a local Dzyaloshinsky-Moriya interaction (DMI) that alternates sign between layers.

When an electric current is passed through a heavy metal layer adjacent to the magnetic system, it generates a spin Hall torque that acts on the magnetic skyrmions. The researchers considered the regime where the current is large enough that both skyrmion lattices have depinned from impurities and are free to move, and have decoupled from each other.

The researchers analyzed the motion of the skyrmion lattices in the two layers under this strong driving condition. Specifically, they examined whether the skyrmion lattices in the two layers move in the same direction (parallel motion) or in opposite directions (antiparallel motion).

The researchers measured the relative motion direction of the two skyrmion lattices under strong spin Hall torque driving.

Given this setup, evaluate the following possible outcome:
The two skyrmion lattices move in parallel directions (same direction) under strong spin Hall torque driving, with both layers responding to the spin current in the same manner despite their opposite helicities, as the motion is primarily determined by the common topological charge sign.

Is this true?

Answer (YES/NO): NO